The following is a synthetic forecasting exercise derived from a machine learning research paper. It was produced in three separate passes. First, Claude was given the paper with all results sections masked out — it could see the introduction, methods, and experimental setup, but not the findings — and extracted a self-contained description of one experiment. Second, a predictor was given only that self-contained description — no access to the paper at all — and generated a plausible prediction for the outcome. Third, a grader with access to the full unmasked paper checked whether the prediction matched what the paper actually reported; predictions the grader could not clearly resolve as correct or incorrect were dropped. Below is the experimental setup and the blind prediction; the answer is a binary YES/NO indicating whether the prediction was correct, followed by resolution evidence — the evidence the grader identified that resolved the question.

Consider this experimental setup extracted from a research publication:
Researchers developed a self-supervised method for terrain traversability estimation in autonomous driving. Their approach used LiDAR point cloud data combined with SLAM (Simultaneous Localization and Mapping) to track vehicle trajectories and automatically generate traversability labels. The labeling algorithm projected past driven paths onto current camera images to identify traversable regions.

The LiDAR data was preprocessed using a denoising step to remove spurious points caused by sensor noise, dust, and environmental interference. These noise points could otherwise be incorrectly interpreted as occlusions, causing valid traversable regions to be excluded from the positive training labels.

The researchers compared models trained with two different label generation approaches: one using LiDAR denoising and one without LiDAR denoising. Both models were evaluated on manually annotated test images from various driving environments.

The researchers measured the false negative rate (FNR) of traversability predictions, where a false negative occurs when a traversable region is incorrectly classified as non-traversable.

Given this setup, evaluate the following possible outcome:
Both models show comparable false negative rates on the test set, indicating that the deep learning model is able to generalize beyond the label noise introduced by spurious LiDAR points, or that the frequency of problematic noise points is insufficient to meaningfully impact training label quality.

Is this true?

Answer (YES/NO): NO